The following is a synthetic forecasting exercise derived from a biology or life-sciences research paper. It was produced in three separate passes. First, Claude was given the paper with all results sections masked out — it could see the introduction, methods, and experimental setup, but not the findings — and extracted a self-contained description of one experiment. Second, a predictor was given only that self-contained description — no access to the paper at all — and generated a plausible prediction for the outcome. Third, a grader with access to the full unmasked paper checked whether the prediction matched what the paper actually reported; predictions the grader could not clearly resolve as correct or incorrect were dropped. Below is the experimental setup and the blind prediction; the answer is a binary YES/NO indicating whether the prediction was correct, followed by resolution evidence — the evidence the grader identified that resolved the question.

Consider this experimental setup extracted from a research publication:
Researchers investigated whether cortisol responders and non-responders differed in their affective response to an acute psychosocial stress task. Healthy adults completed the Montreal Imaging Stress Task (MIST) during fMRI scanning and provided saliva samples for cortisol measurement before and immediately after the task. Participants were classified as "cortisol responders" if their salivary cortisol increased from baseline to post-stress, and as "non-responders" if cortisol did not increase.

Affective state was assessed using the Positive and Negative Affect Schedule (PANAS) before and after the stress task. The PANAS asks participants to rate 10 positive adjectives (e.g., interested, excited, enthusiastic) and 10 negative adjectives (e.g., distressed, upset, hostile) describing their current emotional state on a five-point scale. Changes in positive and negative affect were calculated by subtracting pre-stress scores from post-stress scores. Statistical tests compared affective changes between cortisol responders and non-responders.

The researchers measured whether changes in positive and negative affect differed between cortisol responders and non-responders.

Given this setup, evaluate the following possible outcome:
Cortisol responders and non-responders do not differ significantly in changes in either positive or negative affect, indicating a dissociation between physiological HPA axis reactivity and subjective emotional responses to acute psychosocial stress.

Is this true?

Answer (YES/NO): NO